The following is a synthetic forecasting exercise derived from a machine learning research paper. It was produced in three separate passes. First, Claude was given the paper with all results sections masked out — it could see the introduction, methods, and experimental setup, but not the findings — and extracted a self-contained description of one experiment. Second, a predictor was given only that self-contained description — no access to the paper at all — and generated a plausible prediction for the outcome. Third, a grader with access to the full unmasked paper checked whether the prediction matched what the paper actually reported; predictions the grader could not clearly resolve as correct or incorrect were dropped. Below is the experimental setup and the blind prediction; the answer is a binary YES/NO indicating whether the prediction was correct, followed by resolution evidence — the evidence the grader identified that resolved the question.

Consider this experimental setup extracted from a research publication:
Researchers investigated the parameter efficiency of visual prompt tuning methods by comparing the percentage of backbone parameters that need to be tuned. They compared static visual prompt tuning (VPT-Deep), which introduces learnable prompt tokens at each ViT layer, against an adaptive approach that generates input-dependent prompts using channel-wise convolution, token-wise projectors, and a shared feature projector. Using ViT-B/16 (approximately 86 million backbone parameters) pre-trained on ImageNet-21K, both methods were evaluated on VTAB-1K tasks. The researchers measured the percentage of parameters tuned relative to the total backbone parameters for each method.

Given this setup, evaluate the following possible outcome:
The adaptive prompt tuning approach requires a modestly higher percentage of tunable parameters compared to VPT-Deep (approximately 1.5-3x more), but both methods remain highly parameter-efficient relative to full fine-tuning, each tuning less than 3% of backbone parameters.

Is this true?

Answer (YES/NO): NO